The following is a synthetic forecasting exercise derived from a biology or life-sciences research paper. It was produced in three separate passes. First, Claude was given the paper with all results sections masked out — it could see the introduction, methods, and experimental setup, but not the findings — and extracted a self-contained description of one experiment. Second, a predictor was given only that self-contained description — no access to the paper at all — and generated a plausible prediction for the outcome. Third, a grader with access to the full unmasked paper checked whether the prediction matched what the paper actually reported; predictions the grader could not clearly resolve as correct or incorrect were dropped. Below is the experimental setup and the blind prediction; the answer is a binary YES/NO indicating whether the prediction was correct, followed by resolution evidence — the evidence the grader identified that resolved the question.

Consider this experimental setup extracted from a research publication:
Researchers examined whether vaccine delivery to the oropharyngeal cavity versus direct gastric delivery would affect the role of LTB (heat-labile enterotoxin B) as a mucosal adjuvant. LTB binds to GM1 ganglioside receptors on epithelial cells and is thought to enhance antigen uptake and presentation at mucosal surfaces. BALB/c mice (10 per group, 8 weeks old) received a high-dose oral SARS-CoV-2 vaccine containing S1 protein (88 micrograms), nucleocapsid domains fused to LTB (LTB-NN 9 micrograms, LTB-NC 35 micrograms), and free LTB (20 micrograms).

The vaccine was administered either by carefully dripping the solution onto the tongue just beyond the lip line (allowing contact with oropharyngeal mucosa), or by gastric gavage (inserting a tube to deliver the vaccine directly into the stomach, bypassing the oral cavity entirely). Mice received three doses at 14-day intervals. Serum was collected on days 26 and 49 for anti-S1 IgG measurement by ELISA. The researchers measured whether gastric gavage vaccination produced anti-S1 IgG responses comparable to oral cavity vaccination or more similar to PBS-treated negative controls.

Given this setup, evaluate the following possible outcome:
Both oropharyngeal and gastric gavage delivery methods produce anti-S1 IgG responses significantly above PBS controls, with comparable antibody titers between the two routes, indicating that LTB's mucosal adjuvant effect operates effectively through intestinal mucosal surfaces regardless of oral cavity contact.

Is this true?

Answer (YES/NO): NO